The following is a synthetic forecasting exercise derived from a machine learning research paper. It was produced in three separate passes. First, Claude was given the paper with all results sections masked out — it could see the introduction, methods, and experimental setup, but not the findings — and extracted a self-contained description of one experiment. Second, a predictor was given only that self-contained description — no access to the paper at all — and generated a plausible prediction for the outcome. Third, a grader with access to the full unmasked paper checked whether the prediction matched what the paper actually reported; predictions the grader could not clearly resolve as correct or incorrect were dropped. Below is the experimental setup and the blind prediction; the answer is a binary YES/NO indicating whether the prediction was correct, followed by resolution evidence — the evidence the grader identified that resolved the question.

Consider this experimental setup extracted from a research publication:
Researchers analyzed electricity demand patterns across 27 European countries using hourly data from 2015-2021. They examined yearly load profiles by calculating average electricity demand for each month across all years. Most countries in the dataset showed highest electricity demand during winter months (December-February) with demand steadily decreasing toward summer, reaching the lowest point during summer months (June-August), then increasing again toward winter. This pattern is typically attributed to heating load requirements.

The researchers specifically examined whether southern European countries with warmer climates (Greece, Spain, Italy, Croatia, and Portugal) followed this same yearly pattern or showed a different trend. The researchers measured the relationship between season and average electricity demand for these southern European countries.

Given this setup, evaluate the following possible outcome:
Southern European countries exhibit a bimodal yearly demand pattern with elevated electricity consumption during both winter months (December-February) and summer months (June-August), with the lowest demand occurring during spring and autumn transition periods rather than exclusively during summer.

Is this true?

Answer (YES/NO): NO